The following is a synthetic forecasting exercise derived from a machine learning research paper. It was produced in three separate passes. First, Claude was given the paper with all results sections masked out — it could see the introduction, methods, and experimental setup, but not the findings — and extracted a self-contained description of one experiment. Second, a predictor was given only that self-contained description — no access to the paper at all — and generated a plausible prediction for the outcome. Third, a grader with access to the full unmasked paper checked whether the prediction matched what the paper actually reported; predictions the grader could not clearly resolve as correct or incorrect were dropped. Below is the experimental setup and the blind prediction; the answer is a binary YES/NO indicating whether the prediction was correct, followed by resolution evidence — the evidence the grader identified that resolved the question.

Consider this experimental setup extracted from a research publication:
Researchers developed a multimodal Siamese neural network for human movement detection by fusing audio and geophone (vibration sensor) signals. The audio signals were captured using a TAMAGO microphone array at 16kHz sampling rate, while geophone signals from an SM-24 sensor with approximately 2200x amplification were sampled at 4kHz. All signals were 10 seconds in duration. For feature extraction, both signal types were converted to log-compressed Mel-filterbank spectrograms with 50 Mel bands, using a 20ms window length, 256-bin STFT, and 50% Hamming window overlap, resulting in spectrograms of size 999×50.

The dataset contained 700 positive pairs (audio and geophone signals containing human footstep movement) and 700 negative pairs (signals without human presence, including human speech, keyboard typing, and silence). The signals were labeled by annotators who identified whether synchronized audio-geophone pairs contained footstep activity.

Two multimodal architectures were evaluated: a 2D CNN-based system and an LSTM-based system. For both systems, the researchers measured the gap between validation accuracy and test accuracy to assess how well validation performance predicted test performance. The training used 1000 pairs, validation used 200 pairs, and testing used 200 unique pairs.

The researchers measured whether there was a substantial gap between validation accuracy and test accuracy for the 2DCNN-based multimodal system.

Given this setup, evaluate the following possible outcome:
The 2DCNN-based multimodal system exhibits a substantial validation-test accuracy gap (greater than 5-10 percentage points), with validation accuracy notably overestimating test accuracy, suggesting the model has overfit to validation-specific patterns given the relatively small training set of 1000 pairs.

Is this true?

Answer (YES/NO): NO